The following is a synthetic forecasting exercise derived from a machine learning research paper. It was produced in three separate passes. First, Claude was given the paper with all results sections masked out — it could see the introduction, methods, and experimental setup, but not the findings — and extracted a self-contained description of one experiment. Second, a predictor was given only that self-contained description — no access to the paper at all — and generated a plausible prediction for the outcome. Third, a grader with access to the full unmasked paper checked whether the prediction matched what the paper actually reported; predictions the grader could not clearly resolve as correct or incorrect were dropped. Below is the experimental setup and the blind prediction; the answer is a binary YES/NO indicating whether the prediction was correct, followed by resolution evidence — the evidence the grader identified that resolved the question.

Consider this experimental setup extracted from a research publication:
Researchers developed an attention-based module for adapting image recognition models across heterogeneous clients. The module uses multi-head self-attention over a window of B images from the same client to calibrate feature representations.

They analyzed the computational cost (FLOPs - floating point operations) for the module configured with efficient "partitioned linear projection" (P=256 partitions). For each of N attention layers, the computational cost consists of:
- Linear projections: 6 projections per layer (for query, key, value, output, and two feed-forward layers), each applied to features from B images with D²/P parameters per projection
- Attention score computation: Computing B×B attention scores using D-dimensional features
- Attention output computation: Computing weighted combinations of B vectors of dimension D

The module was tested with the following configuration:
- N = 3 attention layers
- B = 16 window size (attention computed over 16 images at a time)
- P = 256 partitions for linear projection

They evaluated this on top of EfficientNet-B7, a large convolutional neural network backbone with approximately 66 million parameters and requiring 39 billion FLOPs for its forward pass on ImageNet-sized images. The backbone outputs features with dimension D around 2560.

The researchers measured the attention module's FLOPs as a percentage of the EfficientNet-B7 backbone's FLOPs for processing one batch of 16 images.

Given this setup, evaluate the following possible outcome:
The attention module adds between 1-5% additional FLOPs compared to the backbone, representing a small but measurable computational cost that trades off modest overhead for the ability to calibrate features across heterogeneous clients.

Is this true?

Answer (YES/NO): NO